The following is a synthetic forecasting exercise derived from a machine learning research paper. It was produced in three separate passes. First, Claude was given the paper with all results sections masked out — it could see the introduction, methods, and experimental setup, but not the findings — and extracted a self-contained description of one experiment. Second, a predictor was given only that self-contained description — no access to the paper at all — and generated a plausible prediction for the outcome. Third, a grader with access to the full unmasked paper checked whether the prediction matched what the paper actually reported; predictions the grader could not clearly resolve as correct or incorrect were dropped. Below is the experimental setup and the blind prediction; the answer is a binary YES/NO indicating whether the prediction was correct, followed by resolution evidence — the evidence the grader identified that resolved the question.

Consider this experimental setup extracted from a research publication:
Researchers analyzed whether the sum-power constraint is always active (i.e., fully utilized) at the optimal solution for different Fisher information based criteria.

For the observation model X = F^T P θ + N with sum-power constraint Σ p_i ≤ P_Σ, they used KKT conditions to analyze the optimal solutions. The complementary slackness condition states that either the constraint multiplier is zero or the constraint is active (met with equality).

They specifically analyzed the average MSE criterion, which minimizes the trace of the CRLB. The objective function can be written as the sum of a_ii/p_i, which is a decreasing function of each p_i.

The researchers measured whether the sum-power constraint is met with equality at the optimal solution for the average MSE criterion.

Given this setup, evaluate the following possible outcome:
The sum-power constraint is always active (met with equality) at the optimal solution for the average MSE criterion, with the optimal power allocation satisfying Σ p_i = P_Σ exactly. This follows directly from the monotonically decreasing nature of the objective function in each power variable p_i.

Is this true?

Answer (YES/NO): YES